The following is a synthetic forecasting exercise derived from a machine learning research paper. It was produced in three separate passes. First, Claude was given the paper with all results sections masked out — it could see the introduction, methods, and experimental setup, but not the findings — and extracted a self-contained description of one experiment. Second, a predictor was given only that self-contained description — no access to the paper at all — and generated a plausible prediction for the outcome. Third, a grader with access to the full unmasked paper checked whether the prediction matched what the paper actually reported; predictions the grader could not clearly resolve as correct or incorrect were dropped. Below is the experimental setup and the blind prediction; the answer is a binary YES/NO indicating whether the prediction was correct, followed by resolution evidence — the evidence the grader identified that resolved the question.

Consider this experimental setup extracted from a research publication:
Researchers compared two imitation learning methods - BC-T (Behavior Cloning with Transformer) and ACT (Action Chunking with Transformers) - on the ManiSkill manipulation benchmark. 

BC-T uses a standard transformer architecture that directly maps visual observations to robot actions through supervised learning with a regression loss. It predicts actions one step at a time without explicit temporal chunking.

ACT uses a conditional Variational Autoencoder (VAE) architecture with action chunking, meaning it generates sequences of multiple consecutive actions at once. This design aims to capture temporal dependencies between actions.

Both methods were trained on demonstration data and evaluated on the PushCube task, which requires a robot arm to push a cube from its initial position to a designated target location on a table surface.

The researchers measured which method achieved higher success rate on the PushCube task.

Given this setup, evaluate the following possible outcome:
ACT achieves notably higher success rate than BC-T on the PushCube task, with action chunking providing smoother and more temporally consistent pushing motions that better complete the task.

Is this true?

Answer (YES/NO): NO